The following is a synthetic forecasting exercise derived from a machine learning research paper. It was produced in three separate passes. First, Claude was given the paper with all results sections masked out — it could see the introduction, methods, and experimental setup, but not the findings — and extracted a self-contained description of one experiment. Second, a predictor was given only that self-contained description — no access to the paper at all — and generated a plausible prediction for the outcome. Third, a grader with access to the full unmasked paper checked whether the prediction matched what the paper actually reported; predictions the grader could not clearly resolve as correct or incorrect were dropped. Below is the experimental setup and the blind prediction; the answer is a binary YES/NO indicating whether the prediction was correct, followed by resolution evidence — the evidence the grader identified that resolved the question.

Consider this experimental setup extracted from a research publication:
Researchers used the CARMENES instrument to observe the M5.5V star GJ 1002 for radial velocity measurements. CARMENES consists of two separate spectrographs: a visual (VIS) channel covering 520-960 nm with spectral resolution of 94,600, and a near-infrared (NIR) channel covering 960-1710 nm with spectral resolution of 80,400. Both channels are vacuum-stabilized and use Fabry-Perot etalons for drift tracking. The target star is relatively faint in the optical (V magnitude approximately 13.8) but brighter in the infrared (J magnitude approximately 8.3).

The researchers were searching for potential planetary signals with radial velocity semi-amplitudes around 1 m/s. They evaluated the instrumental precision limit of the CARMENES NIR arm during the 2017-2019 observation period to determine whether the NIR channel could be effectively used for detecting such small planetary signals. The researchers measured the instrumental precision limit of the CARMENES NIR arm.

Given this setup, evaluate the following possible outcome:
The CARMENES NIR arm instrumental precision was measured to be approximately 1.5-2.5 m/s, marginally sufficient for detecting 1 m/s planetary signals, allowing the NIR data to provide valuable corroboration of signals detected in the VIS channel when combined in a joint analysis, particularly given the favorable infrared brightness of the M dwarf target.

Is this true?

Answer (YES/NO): NO